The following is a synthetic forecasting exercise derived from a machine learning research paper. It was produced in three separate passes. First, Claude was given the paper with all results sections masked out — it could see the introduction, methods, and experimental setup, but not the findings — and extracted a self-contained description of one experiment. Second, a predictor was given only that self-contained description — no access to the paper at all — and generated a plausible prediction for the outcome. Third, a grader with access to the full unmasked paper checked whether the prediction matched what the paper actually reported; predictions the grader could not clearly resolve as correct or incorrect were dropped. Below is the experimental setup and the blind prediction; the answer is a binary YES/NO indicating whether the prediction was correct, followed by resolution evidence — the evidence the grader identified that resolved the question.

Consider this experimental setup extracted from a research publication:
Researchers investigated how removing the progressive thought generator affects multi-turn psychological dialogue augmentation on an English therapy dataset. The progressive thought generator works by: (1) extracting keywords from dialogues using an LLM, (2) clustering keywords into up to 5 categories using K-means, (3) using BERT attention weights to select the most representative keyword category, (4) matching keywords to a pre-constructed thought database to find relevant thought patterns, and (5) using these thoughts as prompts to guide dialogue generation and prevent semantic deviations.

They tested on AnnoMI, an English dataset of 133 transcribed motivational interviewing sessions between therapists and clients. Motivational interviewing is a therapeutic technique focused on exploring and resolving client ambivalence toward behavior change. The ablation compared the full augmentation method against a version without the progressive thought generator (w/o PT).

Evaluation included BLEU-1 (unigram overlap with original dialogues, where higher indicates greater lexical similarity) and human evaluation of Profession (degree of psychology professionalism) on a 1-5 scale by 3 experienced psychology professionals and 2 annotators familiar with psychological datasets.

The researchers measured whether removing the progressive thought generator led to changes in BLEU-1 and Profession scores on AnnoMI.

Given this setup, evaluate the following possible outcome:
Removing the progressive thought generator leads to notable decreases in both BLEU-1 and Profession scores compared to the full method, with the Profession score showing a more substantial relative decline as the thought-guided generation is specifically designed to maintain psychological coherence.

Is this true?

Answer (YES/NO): NO